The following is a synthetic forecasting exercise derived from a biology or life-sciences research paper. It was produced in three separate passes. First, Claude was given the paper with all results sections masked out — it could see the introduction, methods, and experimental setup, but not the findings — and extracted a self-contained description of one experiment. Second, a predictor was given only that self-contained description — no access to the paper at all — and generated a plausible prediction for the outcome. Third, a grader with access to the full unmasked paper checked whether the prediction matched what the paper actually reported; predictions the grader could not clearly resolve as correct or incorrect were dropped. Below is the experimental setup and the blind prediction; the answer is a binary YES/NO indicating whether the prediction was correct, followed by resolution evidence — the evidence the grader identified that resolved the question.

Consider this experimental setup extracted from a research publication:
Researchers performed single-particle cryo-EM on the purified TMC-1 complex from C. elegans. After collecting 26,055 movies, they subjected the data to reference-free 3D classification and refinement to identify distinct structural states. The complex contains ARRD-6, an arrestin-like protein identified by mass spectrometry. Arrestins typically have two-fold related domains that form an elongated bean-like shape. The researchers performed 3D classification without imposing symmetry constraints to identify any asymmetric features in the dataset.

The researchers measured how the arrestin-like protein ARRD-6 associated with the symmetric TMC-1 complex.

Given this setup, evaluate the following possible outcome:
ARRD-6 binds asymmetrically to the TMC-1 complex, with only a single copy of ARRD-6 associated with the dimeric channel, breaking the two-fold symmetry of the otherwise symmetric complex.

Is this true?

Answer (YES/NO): YES